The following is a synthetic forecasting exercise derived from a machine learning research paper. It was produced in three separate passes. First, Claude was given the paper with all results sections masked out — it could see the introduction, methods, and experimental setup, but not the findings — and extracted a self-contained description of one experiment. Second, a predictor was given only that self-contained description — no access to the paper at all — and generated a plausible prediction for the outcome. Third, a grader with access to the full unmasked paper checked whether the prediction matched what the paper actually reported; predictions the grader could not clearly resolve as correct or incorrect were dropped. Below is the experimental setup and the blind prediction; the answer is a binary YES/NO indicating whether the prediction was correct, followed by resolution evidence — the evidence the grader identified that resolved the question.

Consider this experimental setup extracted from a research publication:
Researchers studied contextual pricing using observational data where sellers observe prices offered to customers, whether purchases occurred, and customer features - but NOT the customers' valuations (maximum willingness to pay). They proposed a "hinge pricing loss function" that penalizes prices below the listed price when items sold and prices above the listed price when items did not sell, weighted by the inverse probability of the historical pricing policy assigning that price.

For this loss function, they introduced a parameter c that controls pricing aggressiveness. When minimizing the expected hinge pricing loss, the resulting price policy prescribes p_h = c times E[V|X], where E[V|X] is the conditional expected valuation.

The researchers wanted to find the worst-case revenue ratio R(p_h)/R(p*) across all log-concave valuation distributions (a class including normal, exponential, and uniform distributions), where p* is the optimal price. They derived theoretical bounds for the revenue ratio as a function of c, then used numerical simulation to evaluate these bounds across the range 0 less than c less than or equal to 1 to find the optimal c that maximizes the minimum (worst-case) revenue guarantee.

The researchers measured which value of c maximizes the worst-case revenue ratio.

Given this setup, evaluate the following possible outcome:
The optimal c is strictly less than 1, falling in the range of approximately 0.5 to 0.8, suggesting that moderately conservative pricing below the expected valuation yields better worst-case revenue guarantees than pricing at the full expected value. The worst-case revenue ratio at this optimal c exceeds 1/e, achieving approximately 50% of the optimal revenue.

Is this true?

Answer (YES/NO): NO